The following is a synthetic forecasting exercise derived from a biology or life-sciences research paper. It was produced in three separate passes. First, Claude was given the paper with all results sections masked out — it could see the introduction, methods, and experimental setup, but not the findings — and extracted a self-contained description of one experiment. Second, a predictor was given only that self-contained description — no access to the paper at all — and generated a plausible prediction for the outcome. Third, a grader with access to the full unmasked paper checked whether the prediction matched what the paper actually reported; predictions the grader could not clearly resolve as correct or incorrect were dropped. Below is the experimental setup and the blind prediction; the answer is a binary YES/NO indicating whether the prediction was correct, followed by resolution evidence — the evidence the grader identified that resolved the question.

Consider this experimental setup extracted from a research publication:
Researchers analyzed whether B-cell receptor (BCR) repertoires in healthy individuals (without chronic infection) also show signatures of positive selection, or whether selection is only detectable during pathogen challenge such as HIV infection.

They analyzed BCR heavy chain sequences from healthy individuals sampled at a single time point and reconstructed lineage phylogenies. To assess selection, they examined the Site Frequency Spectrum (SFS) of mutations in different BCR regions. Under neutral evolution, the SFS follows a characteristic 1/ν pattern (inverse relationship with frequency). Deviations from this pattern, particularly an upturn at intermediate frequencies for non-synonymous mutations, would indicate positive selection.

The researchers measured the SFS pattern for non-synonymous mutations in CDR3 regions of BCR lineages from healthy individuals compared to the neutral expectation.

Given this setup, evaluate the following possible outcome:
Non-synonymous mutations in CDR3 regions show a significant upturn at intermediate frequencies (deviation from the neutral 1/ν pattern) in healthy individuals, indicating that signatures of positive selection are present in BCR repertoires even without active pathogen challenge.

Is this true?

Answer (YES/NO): YES